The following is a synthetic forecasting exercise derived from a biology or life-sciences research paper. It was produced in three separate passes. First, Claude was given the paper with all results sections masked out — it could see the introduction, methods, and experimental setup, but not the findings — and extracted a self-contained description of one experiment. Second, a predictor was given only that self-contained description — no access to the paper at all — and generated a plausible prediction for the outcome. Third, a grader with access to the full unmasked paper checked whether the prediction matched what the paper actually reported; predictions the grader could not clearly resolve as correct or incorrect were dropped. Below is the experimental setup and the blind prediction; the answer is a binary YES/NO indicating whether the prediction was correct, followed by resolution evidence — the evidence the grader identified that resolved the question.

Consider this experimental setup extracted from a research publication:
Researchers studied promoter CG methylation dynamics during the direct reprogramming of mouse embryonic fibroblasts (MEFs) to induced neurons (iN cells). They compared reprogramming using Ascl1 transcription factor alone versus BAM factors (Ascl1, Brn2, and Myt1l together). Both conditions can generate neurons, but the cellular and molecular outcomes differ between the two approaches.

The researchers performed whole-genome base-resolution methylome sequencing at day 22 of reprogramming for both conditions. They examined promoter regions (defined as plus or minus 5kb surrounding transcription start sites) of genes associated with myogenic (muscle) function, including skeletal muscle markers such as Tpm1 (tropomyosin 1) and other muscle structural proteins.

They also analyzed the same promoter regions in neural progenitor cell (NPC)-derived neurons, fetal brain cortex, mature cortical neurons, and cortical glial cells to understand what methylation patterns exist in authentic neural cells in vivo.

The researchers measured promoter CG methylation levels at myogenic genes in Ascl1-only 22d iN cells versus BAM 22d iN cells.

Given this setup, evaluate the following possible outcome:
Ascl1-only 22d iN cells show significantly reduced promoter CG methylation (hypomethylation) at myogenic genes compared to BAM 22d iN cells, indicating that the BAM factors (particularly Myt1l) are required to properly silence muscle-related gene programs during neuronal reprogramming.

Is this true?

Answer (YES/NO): YES